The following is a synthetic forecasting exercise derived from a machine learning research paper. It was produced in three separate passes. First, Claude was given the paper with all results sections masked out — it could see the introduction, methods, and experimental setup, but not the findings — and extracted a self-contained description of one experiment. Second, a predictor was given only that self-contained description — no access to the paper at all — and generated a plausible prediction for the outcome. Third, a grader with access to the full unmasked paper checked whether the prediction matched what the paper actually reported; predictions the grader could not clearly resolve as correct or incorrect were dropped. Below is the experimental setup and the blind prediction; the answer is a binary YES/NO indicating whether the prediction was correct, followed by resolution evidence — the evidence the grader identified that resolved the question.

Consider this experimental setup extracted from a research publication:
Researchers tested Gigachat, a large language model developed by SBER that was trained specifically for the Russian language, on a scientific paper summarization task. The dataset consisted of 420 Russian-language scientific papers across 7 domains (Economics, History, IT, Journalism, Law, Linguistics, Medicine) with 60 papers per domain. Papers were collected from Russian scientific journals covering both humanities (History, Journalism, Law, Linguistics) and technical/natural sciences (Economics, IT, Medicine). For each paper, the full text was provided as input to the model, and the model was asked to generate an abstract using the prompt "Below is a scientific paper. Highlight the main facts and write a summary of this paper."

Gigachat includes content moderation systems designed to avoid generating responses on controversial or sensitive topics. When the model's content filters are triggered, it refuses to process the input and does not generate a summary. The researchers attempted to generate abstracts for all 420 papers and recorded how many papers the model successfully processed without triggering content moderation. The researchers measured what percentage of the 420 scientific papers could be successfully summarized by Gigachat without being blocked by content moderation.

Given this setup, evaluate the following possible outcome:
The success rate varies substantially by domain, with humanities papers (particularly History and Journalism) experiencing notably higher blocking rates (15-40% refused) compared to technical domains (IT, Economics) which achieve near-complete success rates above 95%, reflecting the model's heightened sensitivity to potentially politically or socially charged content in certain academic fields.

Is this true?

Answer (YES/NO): NO